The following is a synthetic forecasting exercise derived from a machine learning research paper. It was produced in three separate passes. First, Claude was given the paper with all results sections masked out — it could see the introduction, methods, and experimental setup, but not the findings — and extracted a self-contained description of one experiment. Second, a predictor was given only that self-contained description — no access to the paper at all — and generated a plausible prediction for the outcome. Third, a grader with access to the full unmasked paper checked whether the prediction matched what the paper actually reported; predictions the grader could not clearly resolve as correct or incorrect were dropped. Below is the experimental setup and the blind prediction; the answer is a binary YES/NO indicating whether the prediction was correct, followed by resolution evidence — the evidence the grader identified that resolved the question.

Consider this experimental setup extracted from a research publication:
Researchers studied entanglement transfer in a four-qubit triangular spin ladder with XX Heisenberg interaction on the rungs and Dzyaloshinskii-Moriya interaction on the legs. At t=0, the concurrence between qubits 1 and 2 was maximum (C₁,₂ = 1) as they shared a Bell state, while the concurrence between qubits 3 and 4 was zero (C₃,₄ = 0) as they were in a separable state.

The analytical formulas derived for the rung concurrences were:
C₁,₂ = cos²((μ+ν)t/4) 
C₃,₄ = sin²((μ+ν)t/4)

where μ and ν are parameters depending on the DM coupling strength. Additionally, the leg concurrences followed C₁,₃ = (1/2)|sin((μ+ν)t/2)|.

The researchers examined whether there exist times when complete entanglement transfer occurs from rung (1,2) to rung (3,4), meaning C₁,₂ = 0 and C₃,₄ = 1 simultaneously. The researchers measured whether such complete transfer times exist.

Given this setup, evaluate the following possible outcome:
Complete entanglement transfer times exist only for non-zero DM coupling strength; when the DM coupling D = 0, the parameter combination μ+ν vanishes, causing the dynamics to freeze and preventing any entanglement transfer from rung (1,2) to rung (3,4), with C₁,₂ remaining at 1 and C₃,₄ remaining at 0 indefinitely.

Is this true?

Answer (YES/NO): NO